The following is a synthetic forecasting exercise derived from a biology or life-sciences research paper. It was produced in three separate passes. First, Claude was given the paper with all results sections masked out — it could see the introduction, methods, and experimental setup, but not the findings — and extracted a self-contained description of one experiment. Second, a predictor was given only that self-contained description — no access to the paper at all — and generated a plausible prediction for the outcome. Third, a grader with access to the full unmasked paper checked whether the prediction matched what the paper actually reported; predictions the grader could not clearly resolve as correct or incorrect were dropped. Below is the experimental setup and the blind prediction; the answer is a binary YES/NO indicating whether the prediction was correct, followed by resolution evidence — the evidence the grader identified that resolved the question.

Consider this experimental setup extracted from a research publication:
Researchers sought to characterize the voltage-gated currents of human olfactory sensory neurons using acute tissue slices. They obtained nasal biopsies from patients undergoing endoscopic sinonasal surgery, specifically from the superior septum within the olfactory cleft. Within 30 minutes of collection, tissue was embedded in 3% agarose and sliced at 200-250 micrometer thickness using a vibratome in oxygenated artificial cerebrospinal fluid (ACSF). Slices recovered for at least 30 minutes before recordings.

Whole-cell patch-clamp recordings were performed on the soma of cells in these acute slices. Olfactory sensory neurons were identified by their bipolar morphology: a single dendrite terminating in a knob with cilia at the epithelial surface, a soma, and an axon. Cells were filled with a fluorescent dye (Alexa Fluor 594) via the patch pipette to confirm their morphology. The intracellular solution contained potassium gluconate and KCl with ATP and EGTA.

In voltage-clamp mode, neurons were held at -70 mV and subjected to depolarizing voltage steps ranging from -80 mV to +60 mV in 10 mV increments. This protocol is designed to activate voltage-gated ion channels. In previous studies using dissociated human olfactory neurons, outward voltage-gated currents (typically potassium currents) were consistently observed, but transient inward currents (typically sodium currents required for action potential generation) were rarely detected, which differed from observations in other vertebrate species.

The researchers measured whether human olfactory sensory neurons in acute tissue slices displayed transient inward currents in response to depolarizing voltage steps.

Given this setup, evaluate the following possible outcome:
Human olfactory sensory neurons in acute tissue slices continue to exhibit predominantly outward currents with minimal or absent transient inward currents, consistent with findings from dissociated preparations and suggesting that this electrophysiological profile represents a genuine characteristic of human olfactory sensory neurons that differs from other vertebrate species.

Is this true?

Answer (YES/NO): NO